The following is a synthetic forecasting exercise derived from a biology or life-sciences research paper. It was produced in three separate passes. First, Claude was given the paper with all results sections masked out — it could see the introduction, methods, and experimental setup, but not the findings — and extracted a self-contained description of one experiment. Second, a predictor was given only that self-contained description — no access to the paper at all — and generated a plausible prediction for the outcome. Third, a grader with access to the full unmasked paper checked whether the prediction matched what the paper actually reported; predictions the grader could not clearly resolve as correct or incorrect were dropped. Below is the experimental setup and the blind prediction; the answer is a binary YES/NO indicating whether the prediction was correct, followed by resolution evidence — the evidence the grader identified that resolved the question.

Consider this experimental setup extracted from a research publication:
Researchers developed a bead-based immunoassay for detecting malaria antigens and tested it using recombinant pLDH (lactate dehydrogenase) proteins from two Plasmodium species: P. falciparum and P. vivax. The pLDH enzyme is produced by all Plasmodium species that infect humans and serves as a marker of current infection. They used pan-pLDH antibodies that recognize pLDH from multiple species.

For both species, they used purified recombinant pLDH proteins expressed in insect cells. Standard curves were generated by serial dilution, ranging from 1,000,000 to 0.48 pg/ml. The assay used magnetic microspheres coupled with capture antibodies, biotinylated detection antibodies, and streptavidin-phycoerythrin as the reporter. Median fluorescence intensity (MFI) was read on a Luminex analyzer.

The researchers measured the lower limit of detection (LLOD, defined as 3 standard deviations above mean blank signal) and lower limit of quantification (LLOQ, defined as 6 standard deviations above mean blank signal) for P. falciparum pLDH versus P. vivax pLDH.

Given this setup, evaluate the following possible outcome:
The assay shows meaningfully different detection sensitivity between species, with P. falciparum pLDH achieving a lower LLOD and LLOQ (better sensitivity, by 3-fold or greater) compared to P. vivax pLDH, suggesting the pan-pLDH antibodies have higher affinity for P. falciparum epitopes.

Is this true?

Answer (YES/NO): YES